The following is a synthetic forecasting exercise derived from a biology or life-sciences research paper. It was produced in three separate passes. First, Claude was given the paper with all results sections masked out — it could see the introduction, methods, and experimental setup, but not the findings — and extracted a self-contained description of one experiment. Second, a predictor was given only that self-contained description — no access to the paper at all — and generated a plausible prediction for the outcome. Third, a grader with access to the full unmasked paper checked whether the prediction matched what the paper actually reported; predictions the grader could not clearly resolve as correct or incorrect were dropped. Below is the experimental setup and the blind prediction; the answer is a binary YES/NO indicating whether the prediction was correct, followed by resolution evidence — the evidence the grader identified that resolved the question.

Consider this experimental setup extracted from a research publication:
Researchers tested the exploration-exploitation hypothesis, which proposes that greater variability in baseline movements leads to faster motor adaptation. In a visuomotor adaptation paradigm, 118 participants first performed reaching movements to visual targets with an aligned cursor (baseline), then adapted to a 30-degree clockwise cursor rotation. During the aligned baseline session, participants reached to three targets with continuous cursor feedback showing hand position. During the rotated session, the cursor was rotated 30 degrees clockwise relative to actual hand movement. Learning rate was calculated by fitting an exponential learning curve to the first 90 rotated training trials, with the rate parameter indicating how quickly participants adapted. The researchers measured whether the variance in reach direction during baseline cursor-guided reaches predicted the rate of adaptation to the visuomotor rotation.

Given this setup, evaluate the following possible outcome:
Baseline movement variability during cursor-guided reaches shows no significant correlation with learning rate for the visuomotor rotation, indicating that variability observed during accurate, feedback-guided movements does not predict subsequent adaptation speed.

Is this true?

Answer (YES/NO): YES